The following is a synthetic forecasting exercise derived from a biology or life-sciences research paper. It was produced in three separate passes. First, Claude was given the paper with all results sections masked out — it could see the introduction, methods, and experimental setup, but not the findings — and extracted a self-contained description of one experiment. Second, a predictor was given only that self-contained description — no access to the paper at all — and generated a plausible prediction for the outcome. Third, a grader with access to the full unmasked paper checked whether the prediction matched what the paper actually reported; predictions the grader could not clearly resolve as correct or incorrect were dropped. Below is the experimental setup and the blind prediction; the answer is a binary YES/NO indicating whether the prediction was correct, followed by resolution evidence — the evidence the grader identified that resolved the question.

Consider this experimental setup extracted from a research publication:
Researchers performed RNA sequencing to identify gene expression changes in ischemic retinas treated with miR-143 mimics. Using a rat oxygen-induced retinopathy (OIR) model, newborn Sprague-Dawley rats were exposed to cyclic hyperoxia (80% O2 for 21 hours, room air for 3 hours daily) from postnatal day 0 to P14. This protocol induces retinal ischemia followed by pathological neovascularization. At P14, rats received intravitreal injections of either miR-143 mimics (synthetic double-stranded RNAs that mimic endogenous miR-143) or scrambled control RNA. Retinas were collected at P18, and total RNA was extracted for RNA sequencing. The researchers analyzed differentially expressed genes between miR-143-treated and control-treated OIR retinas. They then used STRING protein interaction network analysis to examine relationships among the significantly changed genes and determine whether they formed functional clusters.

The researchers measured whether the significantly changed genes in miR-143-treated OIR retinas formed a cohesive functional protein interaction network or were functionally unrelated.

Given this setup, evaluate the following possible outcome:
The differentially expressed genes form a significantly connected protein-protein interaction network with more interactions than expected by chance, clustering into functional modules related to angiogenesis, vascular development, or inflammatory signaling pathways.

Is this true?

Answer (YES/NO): YES